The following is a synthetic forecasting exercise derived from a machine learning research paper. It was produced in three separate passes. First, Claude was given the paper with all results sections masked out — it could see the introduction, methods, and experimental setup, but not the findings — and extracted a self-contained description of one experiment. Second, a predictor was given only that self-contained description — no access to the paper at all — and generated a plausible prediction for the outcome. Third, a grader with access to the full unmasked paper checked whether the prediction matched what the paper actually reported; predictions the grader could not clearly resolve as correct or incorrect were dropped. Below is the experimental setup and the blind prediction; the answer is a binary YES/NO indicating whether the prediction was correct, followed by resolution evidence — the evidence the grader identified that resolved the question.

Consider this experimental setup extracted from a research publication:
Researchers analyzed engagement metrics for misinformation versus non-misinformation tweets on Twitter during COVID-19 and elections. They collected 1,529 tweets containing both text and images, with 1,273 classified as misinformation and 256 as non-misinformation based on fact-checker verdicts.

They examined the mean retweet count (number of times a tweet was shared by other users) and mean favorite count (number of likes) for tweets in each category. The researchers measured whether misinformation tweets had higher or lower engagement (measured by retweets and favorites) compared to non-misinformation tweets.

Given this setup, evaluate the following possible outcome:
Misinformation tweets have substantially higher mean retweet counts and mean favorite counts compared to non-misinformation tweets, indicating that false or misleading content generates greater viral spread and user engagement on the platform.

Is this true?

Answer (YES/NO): NO